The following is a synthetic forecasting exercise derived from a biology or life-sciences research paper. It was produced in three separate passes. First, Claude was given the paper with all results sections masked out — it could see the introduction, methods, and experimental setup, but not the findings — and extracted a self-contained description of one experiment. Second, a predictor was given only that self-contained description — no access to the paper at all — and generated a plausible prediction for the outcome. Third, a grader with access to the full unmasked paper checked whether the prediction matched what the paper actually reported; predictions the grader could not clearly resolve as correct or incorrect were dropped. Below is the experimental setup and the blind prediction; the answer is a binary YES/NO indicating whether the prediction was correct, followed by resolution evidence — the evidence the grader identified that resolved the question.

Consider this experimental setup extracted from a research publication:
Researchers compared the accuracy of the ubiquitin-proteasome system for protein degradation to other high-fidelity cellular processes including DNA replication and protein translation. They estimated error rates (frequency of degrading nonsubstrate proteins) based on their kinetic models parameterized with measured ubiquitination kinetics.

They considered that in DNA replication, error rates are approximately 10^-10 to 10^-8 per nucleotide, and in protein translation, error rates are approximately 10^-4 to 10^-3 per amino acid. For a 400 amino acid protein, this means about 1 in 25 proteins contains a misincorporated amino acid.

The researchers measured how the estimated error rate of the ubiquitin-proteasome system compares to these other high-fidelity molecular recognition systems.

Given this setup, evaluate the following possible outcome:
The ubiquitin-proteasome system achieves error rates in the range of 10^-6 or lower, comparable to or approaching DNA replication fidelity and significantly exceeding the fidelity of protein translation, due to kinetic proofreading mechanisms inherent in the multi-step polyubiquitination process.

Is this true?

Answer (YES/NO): NO